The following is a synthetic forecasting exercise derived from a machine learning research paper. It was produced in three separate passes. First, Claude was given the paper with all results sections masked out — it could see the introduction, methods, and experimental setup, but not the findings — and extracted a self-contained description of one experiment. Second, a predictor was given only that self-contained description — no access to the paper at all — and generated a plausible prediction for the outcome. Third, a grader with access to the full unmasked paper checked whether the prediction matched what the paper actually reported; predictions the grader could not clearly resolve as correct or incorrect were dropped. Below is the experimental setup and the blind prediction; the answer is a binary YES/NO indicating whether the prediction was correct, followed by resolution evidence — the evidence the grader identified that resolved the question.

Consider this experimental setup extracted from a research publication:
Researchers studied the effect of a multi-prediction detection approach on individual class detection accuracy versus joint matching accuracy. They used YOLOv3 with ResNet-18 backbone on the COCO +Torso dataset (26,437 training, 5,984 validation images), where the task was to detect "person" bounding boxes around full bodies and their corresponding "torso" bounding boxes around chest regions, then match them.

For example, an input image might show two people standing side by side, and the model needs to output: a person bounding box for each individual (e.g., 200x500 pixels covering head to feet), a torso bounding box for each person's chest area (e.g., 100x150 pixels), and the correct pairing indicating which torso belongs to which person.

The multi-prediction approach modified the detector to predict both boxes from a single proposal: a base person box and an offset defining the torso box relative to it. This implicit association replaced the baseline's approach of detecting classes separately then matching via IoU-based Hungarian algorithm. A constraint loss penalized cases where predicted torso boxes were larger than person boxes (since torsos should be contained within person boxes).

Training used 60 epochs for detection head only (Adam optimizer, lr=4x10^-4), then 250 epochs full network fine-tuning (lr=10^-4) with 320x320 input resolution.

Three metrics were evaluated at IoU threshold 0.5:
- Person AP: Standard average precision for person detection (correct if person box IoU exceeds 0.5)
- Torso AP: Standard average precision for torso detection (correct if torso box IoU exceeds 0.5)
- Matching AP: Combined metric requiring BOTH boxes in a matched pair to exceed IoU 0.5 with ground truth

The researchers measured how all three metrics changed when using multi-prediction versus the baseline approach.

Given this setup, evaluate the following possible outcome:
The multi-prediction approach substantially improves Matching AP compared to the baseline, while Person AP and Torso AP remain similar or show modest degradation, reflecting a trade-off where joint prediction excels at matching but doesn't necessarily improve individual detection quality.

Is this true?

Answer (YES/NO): NO